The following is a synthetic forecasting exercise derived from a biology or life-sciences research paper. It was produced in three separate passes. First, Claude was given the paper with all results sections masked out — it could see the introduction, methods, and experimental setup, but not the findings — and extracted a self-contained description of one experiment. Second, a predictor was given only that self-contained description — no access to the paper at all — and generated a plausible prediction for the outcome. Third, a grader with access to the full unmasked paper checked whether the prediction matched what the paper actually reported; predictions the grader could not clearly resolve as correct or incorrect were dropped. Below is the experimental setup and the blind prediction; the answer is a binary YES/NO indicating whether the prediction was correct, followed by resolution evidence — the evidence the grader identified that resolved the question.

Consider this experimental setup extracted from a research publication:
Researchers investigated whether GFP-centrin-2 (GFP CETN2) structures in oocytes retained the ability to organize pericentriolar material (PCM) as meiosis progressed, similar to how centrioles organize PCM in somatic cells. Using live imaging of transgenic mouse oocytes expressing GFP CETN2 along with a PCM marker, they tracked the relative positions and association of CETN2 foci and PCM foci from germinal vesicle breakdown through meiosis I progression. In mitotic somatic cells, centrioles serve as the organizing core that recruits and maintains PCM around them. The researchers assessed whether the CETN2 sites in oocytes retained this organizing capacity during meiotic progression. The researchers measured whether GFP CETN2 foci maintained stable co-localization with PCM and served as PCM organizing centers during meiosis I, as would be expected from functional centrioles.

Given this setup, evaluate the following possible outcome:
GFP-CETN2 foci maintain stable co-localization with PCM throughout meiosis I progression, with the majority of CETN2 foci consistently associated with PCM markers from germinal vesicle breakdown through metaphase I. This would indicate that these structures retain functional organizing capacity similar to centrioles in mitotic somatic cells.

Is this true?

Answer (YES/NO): NO